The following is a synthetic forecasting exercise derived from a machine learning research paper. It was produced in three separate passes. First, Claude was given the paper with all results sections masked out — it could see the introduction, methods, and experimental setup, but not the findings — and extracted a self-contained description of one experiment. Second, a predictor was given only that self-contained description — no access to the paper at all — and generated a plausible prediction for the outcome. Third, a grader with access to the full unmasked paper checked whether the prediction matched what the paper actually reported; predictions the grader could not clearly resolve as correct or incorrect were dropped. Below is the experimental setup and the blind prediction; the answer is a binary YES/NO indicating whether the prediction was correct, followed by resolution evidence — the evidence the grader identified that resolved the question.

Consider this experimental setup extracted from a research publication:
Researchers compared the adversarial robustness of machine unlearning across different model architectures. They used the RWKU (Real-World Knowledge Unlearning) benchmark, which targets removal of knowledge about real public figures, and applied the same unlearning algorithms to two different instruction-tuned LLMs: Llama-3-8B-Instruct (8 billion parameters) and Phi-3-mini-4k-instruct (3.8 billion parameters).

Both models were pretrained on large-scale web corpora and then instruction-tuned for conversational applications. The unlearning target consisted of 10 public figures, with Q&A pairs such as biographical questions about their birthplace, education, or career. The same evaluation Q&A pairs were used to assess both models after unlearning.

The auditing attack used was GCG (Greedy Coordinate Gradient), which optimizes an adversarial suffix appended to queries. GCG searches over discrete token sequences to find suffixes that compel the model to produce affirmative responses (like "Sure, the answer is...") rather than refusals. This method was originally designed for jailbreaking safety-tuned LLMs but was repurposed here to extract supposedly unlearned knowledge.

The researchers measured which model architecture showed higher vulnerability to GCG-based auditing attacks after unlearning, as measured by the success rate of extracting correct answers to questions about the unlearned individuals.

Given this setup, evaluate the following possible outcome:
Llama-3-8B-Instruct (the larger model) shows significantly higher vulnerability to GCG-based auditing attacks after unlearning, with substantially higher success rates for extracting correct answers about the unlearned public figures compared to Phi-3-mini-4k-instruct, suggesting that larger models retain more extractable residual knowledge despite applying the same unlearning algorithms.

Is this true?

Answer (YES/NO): YES